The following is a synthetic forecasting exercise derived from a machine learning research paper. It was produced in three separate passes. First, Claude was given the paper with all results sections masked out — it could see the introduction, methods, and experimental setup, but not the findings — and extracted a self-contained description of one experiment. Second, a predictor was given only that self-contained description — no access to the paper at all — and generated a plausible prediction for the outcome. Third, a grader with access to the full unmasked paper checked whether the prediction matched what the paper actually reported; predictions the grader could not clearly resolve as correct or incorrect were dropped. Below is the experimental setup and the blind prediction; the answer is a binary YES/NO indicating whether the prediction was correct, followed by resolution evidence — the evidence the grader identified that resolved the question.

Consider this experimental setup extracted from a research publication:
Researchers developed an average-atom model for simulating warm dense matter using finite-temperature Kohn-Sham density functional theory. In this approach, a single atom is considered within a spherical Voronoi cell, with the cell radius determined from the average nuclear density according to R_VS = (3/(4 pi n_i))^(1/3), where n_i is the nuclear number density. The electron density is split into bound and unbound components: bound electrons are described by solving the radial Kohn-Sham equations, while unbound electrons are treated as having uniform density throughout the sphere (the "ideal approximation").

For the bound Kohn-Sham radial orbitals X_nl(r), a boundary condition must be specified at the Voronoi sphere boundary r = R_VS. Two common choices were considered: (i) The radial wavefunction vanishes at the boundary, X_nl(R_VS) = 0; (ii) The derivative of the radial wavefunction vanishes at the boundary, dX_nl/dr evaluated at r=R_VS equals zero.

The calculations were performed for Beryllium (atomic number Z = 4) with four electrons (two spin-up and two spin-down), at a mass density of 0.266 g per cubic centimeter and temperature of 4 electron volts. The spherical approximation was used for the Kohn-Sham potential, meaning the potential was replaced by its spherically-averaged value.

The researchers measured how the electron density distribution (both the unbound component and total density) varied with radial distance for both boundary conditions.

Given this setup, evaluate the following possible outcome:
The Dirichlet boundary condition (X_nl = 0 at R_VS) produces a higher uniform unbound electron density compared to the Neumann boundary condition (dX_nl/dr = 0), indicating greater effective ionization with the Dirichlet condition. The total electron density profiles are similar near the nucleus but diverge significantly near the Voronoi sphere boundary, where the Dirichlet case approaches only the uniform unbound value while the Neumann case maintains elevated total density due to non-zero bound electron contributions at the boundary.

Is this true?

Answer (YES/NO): YES